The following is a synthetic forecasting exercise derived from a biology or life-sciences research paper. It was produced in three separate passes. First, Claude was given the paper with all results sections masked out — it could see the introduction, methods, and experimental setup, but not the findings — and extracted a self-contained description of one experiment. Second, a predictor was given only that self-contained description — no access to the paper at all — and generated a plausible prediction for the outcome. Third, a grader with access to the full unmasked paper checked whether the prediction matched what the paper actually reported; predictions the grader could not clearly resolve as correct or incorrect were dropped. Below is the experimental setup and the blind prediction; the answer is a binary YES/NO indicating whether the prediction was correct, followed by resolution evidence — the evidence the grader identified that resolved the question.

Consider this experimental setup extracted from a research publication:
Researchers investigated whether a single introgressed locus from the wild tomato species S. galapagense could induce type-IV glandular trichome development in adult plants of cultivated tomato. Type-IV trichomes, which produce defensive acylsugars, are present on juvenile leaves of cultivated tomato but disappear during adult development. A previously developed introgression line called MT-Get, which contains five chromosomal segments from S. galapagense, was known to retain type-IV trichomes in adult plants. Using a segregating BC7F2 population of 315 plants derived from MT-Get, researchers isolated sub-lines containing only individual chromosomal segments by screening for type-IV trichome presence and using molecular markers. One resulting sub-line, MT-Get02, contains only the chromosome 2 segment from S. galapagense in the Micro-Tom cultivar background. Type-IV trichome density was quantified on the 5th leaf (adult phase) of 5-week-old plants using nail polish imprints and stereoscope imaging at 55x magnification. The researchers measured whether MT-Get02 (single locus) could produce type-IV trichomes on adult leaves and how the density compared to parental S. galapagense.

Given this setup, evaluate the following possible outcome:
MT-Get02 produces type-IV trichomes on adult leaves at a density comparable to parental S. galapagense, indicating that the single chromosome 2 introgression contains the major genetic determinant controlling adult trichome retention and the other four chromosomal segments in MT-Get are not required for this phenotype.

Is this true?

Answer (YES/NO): NO